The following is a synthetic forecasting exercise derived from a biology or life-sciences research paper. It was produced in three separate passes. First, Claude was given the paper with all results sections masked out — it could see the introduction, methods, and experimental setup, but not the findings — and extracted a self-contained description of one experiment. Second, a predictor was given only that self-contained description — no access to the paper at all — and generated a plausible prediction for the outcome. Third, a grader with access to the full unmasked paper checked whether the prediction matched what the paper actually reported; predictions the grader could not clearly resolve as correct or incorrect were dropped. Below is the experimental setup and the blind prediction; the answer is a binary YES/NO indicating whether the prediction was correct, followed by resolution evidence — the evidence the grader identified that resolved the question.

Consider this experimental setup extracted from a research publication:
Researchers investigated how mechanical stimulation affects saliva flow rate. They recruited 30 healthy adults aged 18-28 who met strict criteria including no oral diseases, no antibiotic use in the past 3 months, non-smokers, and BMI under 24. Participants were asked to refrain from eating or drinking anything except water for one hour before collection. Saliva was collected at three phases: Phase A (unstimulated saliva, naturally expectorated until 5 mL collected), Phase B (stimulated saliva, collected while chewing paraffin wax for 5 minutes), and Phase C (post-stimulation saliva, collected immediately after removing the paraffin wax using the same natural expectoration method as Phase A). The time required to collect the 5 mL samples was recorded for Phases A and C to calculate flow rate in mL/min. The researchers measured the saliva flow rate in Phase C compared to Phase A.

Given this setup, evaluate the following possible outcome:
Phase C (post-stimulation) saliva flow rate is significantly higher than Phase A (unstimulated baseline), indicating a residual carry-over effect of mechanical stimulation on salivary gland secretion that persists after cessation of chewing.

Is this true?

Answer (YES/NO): NO